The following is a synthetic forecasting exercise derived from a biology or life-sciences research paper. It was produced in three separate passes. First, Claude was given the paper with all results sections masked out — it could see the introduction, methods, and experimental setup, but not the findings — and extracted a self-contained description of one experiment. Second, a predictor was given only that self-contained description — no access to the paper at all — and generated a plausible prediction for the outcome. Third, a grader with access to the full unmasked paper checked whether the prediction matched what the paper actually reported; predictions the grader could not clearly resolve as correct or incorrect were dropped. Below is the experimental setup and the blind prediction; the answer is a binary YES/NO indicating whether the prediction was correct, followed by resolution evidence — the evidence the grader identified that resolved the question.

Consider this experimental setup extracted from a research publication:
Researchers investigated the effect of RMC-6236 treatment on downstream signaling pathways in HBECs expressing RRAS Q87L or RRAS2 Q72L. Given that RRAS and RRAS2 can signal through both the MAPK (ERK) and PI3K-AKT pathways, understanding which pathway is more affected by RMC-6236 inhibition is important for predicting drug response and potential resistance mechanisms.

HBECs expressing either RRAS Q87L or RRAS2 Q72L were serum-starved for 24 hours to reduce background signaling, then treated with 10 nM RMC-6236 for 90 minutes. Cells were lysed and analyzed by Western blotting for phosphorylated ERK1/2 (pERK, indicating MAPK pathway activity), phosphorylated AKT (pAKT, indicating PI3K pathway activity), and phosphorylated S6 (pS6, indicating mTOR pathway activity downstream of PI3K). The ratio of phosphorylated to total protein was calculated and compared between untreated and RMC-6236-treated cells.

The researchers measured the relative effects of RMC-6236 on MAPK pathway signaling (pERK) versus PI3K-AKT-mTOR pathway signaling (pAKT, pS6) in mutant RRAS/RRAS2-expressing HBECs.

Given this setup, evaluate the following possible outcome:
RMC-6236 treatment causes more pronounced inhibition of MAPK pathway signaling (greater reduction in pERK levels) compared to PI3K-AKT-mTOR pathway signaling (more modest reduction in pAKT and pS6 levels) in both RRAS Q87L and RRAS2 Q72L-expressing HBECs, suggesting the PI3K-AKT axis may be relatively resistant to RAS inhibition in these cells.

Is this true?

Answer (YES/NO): NO